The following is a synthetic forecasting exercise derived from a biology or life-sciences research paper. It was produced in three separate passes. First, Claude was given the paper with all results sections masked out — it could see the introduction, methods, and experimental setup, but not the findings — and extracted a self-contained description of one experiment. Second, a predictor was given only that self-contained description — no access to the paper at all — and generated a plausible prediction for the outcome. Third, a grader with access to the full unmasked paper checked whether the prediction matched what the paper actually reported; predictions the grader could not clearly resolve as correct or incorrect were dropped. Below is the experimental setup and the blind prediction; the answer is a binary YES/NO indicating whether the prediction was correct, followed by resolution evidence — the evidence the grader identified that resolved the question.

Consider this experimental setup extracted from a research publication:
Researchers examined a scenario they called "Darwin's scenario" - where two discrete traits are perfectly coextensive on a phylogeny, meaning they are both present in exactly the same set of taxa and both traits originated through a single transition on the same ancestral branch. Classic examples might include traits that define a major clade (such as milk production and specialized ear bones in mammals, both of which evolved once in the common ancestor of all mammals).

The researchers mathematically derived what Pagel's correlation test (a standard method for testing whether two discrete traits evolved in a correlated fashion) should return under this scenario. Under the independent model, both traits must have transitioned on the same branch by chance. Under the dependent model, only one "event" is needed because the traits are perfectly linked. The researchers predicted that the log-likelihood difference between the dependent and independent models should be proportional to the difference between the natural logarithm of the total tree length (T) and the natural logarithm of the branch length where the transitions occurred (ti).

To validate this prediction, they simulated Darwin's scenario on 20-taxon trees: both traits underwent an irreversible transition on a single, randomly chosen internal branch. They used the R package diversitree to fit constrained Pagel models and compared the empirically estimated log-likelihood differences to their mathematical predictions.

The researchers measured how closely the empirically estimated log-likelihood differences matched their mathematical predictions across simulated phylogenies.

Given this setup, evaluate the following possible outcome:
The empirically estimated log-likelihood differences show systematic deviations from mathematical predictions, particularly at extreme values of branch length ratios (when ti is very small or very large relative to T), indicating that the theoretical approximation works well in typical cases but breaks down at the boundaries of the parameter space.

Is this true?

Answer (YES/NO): NO